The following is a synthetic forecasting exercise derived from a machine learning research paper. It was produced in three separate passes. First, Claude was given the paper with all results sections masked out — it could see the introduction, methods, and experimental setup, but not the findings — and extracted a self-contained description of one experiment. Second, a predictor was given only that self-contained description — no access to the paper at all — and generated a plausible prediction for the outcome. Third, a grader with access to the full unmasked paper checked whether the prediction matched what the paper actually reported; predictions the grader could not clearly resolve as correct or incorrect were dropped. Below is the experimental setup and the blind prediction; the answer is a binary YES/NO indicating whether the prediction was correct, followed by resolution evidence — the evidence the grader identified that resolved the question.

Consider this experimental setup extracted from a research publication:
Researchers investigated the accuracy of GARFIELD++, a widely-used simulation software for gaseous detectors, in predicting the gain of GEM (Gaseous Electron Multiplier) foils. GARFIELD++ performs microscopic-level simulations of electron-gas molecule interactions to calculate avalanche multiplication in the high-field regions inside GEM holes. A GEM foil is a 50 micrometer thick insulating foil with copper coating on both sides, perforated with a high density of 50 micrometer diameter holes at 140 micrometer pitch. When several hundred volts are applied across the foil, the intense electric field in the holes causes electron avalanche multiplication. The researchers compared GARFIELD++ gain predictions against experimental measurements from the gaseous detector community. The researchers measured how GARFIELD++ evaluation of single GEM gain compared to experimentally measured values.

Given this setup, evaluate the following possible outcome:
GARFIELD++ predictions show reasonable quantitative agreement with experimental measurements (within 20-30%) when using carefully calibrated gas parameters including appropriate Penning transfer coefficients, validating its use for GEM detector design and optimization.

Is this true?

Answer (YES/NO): NO